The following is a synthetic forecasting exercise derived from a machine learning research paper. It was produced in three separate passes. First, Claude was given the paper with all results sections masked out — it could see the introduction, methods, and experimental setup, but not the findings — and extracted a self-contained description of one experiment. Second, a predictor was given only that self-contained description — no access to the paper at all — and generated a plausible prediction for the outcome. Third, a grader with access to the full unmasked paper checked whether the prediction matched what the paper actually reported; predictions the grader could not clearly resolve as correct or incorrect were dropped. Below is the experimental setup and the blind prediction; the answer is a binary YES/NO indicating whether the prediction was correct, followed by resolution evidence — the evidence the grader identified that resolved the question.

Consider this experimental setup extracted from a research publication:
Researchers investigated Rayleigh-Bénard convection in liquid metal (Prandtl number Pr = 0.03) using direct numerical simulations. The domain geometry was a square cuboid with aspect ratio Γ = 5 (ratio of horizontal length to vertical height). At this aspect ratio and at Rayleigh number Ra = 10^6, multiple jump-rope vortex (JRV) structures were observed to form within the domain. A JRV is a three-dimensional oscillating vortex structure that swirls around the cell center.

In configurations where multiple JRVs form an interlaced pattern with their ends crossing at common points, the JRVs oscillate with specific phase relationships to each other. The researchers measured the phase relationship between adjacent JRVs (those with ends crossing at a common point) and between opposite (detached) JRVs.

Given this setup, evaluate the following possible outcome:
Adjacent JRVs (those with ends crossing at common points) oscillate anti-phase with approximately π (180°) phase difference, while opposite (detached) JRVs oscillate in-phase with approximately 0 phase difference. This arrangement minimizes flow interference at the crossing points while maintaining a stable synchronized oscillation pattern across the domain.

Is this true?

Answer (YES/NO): NO